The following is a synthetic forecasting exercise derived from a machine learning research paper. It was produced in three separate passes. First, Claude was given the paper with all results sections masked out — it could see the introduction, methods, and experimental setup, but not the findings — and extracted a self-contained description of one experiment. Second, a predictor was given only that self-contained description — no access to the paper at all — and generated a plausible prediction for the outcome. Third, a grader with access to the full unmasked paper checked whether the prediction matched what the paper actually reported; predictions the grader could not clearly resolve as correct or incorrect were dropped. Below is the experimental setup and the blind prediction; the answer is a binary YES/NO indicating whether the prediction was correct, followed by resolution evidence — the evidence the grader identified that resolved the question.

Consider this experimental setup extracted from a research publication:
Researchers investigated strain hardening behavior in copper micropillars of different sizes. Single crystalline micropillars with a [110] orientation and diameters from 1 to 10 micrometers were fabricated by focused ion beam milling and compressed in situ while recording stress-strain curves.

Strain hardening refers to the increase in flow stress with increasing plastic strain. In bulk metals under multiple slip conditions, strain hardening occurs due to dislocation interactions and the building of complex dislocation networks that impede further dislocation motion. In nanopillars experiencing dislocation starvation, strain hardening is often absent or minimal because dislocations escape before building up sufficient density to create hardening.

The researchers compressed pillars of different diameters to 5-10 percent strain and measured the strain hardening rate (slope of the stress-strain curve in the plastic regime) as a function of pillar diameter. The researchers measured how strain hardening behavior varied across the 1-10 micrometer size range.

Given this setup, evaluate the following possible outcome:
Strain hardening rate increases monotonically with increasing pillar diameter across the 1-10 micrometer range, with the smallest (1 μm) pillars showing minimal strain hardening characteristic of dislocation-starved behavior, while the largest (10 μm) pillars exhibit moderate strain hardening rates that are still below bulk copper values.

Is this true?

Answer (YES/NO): YES